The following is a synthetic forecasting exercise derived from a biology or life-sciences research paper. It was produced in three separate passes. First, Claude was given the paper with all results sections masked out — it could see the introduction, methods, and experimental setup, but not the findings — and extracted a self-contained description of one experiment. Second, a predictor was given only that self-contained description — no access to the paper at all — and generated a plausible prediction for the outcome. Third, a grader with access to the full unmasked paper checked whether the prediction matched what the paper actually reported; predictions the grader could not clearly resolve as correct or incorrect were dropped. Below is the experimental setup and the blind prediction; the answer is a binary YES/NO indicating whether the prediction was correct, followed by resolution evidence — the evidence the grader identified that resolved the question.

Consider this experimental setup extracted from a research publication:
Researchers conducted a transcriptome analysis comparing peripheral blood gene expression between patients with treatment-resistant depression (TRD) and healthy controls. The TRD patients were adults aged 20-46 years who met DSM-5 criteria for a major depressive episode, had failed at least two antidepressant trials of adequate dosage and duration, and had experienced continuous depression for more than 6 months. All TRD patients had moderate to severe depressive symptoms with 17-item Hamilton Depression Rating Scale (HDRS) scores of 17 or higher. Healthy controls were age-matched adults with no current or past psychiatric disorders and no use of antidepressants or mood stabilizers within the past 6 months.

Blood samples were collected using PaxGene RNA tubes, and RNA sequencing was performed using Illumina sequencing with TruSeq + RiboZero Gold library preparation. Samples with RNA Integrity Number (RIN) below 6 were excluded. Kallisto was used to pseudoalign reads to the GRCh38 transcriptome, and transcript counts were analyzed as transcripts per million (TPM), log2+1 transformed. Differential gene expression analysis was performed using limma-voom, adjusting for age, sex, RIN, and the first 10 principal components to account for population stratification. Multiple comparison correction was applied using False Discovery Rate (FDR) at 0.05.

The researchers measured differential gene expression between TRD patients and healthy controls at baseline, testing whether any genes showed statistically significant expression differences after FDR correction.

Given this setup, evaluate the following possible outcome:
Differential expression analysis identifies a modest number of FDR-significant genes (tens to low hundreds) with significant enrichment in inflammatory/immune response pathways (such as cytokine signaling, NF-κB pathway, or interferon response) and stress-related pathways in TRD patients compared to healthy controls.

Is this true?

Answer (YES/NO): NO